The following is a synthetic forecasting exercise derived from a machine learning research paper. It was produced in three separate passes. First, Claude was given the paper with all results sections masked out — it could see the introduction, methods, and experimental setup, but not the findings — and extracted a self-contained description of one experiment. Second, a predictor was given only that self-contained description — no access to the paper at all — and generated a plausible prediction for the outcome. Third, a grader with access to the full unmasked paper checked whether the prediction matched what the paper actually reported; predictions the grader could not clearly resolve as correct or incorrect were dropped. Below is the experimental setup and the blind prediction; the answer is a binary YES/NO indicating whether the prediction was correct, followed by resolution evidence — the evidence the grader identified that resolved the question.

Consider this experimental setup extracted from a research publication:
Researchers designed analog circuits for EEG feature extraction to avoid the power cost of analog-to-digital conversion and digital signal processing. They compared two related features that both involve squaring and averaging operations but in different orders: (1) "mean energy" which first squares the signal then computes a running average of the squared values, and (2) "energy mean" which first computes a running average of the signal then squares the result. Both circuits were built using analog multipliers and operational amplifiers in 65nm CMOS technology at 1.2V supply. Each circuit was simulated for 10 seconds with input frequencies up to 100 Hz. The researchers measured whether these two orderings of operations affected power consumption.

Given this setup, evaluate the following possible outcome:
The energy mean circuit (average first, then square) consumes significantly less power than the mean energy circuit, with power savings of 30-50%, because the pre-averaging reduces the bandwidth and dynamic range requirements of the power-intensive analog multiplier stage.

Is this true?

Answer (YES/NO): NO